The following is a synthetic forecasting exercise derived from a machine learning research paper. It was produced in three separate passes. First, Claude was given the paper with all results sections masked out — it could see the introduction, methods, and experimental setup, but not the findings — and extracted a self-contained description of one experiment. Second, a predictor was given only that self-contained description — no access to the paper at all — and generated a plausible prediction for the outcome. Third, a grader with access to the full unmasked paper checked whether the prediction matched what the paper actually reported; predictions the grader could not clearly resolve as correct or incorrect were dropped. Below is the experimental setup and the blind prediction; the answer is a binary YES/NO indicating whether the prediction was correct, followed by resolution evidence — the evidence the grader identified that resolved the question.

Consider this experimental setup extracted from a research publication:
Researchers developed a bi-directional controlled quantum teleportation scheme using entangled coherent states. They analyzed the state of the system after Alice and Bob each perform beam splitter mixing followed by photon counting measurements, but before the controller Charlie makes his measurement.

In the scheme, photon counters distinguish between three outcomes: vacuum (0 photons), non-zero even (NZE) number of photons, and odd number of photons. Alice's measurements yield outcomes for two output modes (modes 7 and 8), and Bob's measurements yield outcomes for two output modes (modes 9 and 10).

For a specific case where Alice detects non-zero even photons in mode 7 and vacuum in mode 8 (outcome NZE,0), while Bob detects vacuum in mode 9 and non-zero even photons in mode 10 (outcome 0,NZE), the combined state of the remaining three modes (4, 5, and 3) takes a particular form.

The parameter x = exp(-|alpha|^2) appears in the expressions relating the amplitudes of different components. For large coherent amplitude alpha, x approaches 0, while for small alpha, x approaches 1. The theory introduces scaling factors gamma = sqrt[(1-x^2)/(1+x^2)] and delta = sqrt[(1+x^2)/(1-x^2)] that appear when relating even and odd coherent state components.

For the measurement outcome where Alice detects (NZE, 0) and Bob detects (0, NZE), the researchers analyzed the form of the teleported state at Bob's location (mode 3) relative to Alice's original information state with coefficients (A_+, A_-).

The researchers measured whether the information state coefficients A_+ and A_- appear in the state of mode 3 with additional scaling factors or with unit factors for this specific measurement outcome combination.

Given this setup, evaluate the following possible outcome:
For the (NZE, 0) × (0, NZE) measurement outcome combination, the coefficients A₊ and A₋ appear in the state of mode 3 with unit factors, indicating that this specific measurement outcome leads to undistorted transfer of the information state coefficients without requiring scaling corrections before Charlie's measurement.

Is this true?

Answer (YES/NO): NO